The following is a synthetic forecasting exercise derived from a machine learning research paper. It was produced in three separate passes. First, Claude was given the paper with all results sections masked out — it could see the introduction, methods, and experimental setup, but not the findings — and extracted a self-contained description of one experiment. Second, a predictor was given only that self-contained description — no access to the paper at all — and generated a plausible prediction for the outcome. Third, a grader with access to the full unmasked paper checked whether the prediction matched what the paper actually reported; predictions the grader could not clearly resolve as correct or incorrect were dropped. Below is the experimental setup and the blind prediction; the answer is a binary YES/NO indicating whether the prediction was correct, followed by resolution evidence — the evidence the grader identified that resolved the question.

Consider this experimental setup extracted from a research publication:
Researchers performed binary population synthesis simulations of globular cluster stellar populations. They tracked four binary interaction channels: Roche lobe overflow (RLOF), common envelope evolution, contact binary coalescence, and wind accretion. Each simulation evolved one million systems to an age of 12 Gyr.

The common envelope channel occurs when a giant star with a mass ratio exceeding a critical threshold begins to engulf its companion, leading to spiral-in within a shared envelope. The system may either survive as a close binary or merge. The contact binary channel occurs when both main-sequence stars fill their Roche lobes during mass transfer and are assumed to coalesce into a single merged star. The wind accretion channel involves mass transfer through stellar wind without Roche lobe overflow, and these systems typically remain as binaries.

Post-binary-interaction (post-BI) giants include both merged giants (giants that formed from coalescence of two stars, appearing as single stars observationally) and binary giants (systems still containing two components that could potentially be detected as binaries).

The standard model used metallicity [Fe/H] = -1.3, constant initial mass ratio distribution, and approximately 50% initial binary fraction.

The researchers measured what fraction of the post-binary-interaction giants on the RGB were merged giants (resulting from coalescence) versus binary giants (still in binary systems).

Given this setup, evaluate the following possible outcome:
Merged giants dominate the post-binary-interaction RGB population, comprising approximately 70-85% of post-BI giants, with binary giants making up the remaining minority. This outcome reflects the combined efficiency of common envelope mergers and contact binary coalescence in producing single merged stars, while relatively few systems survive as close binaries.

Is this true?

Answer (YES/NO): NO